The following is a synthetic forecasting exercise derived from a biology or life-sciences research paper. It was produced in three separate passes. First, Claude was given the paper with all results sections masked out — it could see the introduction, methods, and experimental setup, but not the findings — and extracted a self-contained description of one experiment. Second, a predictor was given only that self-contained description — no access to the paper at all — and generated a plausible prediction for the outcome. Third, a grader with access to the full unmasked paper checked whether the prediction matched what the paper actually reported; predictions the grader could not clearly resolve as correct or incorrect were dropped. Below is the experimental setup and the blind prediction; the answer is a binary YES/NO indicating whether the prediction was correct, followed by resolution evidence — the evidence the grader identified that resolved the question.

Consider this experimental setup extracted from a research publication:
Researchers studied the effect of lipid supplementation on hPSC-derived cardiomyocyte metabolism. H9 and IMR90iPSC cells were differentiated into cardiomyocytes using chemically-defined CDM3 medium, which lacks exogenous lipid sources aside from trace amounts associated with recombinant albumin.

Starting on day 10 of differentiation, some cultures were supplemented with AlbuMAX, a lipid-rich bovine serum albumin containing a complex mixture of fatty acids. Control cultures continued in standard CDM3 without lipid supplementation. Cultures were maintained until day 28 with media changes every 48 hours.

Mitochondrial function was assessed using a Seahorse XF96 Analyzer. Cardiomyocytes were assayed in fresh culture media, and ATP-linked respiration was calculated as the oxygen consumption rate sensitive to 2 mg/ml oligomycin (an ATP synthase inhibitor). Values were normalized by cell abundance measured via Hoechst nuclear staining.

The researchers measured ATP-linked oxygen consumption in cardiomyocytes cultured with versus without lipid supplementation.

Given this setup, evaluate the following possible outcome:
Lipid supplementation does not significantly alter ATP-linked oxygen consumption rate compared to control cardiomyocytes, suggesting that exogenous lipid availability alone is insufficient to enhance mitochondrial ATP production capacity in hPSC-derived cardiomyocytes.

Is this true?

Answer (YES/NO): NO